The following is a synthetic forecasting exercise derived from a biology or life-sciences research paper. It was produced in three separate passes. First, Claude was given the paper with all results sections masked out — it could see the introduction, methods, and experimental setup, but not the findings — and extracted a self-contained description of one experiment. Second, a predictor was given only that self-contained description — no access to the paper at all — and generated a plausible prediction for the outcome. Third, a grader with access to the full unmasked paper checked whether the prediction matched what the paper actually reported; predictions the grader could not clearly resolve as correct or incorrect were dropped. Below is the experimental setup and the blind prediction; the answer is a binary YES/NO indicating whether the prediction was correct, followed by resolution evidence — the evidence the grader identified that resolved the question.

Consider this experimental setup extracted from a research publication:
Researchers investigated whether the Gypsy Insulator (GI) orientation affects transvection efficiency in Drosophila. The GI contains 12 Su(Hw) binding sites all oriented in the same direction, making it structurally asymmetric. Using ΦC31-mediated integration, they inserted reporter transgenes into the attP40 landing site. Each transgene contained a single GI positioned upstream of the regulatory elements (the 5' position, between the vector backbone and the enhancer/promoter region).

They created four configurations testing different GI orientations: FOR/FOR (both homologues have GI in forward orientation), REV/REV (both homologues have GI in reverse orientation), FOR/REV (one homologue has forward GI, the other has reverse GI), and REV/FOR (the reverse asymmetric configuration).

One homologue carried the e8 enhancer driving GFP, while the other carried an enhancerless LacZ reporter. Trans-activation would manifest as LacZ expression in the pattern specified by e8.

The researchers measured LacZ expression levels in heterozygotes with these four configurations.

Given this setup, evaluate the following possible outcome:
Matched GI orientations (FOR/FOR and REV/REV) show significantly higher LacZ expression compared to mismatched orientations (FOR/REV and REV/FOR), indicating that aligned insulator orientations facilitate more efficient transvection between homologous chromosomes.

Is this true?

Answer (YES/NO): NO